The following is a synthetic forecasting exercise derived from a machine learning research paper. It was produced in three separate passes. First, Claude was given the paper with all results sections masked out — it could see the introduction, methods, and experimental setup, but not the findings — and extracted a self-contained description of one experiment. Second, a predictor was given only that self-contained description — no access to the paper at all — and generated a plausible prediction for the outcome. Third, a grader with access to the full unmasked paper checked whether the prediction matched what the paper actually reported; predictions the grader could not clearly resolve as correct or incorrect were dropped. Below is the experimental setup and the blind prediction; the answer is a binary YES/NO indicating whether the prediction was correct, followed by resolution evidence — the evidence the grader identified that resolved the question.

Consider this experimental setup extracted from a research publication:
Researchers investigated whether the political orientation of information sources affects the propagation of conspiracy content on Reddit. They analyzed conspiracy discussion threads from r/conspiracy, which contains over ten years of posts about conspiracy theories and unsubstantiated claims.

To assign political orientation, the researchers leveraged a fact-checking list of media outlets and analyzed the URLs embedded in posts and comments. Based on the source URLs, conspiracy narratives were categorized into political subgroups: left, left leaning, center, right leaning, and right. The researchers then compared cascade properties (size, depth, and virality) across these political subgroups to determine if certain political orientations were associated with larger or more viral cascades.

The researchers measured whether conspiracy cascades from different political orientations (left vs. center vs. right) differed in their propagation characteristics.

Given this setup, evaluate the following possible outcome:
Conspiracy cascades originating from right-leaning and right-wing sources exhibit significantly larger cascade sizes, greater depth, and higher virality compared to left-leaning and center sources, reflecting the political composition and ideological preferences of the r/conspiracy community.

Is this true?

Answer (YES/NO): NO